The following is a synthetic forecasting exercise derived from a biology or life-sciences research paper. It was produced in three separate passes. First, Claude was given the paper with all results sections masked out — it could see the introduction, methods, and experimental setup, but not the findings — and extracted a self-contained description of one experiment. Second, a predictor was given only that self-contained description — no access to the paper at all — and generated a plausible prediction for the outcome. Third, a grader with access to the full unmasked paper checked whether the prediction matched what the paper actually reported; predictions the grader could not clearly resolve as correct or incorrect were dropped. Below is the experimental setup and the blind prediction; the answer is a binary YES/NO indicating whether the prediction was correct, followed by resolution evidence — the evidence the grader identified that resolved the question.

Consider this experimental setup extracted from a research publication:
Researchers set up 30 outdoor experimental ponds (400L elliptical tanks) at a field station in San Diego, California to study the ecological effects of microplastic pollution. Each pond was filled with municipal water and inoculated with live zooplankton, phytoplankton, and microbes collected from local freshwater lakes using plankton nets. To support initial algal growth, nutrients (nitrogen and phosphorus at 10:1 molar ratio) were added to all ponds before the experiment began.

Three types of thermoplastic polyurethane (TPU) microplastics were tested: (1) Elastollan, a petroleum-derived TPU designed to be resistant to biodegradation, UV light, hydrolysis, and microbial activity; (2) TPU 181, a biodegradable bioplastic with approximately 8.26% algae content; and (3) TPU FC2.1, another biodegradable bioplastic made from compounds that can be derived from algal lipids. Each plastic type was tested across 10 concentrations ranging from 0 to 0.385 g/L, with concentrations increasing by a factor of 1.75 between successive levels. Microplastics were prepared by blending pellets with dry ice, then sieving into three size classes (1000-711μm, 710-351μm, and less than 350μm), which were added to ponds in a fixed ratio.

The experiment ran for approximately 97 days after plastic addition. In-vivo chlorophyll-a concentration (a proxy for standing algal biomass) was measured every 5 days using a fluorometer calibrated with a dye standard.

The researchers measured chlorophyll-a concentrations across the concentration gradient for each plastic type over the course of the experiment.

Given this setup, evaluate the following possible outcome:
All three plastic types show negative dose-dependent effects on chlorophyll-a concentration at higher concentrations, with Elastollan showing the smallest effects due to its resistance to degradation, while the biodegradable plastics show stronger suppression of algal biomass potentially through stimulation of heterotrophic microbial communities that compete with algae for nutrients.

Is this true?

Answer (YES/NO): NO